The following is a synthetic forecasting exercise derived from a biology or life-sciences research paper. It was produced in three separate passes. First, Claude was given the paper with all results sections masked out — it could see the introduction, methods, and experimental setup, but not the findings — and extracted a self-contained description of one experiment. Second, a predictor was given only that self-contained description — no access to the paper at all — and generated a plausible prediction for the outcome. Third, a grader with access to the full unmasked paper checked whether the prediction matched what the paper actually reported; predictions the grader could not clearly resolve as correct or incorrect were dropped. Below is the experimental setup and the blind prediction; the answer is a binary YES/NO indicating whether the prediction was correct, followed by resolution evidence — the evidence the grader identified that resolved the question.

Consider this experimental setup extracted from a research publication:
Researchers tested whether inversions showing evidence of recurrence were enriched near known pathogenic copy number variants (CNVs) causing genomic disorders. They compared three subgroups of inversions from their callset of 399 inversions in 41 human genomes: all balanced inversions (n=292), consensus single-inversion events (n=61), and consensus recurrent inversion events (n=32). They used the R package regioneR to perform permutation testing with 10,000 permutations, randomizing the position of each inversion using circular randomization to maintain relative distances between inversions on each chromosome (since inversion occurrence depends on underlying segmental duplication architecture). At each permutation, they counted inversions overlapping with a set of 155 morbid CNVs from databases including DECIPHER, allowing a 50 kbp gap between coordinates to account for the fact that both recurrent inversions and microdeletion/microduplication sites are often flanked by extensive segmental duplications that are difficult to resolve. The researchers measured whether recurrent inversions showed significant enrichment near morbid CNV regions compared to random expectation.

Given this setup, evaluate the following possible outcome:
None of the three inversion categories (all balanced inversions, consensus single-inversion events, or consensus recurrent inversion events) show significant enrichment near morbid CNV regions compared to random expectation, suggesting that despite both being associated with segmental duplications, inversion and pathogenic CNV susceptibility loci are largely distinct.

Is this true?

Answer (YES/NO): NO